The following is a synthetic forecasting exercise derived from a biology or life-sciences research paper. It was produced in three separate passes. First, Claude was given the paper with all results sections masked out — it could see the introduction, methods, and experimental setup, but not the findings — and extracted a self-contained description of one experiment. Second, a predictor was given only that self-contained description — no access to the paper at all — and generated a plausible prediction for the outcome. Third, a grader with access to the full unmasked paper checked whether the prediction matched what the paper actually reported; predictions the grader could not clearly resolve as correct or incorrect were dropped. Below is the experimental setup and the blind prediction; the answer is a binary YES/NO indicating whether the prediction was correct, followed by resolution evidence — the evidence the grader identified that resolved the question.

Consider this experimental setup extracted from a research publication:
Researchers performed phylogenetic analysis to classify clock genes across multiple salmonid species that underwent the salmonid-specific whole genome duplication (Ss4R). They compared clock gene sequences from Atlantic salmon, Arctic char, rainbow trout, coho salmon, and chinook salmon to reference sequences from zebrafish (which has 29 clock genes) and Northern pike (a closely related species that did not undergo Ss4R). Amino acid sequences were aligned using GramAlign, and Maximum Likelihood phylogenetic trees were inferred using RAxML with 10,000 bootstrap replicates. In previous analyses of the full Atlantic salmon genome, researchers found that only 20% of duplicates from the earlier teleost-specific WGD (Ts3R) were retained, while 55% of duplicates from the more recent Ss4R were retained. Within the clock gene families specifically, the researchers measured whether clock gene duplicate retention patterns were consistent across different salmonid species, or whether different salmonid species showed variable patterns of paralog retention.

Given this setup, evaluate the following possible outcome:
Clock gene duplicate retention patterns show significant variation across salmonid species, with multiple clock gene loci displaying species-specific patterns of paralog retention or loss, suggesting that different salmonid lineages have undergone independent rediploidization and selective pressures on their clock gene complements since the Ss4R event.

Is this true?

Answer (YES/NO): YES